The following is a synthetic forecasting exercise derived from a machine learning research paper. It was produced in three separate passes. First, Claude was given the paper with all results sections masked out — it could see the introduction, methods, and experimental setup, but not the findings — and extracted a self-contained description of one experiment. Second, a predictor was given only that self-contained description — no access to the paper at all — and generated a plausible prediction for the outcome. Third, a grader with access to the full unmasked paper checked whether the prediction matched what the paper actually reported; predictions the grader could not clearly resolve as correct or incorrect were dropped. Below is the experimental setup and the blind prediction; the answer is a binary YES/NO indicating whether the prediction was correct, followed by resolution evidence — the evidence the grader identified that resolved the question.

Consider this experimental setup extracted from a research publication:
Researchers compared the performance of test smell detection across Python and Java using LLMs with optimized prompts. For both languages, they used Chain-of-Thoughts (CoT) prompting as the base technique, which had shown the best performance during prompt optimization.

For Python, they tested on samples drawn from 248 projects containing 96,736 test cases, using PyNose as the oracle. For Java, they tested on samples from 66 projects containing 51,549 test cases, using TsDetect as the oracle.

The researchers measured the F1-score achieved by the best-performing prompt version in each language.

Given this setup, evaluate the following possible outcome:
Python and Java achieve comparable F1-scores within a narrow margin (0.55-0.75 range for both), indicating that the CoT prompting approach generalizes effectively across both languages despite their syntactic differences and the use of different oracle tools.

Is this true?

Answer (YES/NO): NO